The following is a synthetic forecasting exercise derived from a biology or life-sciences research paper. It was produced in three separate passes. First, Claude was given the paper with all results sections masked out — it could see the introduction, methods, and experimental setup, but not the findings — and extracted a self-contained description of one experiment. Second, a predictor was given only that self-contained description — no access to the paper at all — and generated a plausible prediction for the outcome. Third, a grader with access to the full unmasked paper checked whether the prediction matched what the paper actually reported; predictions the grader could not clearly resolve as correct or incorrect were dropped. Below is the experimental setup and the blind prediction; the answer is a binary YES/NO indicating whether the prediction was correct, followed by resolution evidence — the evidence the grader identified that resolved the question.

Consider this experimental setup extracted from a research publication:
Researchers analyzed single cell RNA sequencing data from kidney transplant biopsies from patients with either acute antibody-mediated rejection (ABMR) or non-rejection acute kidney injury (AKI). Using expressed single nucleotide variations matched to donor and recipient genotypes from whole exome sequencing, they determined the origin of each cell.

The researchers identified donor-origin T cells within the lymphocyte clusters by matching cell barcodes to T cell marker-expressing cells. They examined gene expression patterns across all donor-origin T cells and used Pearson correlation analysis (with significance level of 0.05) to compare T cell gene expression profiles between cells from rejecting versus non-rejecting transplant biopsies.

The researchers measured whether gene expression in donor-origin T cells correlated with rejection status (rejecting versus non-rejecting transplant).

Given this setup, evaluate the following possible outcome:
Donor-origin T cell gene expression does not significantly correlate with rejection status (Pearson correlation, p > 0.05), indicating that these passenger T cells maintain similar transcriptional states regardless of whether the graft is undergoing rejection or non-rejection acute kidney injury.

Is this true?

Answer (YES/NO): NO